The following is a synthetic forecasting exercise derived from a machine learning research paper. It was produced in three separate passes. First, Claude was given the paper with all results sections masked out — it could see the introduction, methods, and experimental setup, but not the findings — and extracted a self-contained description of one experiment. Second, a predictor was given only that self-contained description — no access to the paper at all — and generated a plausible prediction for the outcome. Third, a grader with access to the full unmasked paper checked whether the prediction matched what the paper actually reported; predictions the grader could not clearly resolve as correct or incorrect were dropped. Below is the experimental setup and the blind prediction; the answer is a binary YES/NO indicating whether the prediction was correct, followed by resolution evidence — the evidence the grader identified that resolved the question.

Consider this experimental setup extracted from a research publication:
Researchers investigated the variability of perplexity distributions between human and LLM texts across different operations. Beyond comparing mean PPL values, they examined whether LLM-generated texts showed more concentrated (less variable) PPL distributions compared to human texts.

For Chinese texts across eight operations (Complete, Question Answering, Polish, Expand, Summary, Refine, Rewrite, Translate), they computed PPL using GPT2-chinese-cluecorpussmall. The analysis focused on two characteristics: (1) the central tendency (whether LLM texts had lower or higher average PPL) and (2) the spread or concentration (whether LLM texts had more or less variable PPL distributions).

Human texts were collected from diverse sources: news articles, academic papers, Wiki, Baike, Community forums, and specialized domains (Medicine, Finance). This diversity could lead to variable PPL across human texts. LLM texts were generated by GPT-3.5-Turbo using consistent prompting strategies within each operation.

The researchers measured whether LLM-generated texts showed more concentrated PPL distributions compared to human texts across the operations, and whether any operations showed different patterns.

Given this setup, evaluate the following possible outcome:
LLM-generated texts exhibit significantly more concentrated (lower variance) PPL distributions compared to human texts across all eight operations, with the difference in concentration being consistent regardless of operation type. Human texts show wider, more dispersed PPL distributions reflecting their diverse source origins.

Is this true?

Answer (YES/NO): NO